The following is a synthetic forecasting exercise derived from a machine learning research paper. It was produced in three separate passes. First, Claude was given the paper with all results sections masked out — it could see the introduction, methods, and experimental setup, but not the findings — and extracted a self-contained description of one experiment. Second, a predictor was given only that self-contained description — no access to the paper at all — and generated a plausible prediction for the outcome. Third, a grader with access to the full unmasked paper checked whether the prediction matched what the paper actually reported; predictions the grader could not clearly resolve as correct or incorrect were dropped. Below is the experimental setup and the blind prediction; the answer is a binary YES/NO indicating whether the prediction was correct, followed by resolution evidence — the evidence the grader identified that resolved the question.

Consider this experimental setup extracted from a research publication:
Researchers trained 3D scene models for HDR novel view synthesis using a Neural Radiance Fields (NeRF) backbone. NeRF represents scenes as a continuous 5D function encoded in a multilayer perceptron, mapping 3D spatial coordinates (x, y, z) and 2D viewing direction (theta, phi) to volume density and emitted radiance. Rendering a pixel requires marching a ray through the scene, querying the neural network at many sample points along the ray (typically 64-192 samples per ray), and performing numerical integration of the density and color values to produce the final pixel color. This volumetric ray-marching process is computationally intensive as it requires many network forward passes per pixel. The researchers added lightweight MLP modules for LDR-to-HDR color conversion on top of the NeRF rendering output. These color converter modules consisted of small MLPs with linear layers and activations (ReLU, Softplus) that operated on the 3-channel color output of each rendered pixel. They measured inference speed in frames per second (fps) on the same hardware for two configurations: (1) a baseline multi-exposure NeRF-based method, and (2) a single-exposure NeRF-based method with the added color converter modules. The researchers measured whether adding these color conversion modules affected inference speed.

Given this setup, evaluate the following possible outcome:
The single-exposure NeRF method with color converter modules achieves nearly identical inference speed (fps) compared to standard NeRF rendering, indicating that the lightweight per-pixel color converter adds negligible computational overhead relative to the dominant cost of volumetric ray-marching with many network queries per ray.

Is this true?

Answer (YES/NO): YES